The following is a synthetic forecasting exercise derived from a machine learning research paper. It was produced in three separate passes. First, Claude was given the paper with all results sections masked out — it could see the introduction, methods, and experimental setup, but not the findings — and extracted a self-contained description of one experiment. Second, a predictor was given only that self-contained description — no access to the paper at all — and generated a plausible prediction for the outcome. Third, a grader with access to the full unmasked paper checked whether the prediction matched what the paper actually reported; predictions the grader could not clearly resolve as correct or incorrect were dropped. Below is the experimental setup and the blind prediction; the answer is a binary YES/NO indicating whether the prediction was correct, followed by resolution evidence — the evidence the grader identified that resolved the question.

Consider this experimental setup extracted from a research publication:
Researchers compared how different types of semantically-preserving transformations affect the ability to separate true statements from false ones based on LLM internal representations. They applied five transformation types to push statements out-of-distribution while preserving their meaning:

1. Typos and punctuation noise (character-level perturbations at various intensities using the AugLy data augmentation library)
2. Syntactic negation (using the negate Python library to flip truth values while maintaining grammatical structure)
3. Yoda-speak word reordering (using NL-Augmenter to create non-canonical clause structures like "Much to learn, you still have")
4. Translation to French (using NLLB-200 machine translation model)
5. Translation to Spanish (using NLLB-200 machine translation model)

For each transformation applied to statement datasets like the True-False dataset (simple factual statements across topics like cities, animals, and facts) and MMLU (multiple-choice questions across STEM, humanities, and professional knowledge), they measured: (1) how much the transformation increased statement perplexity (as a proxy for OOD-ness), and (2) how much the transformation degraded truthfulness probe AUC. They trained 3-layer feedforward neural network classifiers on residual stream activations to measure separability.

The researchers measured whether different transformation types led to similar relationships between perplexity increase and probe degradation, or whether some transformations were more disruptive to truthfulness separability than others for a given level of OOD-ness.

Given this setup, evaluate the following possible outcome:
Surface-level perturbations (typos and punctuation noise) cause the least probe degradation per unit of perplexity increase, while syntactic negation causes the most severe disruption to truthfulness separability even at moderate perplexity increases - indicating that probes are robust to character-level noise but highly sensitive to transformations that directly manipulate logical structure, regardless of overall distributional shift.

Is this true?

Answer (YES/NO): NO